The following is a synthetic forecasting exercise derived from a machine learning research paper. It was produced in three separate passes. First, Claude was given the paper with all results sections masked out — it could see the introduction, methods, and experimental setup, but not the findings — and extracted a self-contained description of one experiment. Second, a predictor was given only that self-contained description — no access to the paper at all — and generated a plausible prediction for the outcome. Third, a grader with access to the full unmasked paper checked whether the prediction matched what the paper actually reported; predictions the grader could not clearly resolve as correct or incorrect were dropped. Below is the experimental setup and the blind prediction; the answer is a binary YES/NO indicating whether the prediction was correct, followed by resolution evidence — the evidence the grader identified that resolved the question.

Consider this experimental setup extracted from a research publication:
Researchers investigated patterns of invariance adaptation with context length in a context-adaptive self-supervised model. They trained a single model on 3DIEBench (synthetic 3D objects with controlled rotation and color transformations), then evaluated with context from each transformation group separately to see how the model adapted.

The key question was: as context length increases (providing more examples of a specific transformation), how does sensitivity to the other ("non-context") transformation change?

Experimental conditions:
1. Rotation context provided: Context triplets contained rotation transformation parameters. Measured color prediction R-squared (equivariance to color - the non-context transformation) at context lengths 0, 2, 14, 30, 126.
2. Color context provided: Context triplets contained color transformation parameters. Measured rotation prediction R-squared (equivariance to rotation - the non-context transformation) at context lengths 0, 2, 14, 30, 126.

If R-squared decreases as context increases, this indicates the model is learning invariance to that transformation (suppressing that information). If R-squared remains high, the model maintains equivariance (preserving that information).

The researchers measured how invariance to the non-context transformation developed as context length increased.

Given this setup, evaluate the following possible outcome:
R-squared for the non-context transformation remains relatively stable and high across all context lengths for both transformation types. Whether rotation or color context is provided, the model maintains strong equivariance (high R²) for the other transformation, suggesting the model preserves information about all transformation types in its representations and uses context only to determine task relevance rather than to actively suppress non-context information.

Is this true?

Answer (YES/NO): NO